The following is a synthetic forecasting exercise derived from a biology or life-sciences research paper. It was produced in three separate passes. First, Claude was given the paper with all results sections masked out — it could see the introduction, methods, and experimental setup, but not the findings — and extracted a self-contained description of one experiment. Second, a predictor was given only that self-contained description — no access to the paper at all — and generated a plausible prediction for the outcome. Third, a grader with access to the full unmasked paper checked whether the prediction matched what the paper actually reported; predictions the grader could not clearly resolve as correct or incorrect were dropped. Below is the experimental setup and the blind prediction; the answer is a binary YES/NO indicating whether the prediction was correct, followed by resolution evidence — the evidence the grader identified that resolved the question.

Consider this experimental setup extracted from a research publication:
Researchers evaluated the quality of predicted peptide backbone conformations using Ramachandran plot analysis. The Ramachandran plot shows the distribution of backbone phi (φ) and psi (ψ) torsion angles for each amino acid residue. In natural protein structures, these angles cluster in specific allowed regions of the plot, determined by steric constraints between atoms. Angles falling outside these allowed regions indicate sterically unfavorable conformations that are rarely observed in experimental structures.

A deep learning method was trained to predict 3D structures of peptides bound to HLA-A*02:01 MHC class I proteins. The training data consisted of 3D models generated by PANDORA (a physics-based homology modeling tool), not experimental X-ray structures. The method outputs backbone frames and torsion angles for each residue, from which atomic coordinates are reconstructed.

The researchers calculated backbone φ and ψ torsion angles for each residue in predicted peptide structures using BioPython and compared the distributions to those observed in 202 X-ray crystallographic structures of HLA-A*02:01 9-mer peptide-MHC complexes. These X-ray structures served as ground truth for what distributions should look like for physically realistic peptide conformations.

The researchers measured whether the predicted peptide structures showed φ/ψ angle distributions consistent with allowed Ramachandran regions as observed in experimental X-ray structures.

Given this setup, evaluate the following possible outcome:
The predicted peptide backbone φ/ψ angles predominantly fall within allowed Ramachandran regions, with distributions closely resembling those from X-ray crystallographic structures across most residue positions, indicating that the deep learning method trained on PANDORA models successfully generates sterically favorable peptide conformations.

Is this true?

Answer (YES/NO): NO